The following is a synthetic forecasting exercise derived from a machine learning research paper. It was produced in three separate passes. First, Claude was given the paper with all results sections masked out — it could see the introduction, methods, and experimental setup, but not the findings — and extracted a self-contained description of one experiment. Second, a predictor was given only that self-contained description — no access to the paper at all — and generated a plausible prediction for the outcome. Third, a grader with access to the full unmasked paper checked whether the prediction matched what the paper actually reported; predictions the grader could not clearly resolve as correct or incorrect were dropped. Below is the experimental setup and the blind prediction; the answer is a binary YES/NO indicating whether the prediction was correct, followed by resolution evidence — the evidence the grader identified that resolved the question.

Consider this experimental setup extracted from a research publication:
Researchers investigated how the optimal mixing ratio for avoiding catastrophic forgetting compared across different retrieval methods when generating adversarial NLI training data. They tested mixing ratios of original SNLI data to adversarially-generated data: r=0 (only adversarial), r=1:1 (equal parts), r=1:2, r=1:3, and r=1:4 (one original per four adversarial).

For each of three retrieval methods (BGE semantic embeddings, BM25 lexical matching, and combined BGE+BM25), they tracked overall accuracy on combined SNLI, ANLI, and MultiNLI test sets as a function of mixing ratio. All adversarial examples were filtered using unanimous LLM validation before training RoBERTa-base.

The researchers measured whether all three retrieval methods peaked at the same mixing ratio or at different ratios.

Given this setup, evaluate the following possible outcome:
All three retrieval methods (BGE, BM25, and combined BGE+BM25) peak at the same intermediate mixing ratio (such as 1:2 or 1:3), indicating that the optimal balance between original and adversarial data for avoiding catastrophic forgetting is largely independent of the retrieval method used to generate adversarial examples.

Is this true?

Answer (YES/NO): YES